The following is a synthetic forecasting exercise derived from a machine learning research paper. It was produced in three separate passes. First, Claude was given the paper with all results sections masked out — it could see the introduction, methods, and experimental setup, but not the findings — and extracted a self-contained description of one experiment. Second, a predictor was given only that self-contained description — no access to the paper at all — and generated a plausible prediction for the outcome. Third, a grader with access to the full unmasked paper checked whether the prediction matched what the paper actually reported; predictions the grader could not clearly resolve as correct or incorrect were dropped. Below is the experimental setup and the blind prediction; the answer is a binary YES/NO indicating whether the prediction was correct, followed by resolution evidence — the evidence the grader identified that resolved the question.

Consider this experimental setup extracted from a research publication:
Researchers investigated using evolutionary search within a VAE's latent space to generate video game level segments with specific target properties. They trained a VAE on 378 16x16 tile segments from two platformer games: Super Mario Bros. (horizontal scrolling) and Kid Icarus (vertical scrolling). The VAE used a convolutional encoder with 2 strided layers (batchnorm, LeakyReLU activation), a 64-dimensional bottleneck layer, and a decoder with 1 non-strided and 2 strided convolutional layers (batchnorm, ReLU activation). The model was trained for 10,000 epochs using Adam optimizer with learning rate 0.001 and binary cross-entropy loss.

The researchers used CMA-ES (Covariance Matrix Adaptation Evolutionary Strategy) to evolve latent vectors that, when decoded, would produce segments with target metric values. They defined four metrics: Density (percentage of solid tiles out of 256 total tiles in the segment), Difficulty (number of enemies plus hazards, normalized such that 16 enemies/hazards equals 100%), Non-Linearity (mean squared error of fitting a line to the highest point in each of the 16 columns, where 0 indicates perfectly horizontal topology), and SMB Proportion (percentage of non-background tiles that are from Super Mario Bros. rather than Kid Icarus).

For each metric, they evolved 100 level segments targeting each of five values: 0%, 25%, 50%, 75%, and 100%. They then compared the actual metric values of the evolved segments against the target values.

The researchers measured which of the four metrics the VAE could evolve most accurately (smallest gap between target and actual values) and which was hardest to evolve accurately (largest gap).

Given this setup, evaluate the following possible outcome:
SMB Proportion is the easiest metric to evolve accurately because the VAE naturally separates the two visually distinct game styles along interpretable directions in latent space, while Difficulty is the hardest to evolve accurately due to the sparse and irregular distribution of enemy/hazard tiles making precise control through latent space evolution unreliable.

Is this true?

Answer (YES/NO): NO